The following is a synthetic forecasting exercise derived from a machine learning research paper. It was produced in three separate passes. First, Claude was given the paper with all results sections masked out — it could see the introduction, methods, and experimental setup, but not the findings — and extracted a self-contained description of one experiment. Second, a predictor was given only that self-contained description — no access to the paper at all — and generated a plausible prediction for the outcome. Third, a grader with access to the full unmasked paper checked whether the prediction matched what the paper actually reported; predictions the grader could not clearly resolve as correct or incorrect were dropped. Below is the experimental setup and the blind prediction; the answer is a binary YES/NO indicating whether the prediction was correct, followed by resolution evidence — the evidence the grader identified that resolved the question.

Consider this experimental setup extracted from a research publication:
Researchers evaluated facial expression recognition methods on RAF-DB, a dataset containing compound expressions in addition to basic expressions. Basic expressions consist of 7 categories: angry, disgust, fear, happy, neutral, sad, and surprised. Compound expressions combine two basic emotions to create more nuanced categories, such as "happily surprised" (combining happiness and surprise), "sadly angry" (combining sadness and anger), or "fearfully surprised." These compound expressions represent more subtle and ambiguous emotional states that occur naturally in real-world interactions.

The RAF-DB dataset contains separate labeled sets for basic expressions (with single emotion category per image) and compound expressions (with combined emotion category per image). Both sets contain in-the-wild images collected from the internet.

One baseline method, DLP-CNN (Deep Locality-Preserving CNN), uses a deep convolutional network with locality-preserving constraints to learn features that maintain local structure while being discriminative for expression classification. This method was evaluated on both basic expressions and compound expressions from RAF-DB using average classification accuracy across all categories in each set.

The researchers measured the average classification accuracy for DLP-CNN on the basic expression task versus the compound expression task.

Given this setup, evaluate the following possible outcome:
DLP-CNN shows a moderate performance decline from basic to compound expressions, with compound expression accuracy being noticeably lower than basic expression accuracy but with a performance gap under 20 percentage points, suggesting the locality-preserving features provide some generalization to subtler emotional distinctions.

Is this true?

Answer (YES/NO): NO